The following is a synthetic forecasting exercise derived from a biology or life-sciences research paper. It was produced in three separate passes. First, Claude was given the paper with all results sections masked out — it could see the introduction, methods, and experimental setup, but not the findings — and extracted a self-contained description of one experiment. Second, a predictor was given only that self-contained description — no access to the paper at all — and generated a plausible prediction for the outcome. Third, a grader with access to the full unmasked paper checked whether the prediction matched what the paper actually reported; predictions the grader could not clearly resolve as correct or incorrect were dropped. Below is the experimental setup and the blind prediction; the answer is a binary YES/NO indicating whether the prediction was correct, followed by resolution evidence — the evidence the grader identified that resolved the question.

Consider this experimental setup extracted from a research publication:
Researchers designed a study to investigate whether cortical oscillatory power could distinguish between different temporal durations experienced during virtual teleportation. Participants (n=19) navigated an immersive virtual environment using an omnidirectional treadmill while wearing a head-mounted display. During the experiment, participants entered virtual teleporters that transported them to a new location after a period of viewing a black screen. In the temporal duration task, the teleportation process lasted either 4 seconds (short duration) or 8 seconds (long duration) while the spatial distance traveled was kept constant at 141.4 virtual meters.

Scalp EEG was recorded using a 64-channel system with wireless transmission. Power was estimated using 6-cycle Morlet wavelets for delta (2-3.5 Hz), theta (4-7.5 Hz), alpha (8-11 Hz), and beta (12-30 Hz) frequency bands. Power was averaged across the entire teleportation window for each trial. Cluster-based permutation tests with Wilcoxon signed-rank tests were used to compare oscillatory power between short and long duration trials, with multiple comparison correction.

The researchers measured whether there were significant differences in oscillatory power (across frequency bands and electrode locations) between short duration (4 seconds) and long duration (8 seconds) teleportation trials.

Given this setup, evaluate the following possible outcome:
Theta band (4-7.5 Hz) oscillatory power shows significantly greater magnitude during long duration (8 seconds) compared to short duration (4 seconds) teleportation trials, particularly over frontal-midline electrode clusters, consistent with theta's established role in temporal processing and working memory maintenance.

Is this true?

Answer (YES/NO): NO